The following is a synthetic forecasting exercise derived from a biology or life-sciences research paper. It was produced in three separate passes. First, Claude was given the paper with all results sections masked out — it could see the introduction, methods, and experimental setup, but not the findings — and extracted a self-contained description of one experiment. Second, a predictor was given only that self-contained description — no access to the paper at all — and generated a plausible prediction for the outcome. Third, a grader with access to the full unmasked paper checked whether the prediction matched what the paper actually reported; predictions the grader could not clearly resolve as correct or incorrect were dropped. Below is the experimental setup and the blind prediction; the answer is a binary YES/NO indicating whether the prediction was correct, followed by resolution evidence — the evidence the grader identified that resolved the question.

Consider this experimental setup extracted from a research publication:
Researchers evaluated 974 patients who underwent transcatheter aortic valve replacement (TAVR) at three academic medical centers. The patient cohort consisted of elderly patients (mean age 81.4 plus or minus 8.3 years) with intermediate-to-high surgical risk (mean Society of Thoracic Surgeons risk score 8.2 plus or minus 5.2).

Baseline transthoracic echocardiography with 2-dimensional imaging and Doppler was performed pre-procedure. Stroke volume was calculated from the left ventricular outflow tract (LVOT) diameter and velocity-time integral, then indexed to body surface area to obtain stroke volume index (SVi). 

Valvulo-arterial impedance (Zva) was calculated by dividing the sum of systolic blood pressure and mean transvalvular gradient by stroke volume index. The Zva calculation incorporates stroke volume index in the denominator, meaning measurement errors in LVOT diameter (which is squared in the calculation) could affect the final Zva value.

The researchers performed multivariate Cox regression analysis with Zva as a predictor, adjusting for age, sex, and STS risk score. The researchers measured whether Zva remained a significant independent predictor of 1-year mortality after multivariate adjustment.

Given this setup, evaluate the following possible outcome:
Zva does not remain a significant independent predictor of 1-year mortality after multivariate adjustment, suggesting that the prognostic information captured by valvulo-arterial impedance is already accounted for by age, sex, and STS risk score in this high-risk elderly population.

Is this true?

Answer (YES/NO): YES